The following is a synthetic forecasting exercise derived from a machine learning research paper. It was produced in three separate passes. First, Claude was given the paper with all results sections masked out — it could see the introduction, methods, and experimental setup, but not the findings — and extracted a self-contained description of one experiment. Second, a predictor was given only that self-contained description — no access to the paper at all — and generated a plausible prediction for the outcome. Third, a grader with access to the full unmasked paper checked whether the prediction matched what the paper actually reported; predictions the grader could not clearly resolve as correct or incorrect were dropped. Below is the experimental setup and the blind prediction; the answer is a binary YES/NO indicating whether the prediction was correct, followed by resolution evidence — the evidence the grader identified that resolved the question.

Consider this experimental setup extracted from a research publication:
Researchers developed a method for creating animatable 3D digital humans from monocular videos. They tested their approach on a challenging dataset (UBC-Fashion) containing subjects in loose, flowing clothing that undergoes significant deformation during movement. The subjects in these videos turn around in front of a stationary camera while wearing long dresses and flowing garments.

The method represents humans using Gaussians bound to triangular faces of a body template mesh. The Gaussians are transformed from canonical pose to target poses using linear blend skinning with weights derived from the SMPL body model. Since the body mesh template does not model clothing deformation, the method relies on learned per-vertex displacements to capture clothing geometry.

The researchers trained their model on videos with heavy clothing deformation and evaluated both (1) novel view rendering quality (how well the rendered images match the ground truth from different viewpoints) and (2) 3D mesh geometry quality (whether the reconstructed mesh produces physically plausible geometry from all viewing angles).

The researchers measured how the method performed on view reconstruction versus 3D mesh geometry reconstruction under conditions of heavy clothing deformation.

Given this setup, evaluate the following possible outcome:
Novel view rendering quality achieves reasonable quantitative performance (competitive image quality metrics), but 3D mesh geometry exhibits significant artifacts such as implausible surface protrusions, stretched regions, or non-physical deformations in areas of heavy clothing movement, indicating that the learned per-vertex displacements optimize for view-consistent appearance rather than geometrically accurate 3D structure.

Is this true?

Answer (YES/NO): YES